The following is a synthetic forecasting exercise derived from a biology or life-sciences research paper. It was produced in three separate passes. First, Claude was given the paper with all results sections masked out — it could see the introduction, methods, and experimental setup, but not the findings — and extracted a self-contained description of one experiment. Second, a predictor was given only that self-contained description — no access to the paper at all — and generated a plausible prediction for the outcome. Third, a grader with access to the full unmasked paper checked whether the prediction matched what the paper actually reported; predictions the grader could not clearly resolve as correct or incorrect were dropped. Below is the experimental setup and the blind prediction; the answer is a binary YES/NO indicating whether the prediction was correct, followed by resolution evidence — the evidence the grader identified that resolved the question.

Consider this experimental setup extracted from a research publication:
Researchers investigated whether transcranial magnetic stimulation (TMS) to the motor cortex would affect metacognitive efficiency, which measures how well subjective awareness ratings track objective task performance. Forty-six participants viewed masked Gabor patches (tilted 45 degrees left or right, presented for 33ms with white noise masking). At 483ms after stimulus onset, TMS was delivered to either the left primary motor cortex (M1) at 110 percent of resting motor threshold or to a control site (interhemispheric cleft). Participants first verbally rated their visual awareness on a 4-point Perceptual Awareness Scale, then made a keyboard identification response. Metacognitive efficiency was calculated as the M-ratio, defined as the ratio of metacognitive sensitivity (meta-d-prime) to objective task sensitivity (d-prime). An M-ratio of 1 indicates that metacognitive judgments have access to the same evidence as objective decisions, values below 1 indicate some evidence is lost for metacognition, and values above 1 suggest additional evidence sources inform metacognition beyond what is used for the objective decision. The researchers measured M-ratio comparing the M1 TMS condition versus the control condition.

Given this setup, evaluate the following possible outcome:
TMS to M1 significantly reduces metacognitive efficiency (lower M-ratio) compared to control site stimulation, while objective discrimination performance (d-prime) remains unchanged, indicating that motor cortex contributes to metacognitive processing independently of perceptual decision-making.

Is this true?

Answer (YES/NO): NO